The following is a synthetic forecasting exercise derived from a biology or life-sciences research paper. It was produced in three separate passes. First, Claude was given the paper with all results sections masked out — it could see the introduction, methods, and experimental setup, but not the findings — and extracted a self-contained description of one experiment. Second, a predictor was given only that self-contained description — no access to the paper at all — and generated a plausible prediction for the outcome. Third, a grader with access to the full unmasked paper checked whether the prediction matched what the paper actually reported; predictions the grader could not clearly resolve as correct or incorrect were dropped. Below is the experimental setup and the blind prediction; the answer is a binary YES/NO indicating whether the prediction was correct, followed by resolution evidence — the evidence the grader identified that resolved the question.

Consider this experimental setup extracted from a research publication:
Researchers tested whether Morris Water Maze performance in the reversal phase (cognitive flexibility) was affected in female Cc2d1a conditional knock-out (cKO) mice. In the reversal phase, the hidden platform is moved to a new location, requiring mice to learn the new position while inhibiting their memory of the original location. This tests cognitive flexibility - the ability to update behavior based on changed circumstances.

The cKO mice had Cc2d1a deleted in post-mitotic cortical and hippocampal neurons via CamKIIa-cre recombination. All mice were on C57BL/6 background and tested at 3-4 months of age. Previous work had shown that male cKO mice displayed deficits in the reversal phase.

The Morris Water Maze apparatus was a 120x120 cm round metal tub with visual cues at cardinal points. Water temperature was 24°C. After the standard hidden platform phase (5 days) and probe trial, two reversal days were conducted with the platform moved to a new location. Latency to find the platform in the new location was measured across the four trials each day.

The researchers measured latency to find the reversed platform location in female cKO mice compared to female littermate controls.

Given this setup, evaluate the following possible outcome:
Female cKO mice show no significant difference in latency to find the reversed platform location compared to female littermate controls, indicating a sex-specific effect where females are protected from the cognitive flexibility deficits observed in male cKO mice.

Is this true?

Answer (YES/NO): NO